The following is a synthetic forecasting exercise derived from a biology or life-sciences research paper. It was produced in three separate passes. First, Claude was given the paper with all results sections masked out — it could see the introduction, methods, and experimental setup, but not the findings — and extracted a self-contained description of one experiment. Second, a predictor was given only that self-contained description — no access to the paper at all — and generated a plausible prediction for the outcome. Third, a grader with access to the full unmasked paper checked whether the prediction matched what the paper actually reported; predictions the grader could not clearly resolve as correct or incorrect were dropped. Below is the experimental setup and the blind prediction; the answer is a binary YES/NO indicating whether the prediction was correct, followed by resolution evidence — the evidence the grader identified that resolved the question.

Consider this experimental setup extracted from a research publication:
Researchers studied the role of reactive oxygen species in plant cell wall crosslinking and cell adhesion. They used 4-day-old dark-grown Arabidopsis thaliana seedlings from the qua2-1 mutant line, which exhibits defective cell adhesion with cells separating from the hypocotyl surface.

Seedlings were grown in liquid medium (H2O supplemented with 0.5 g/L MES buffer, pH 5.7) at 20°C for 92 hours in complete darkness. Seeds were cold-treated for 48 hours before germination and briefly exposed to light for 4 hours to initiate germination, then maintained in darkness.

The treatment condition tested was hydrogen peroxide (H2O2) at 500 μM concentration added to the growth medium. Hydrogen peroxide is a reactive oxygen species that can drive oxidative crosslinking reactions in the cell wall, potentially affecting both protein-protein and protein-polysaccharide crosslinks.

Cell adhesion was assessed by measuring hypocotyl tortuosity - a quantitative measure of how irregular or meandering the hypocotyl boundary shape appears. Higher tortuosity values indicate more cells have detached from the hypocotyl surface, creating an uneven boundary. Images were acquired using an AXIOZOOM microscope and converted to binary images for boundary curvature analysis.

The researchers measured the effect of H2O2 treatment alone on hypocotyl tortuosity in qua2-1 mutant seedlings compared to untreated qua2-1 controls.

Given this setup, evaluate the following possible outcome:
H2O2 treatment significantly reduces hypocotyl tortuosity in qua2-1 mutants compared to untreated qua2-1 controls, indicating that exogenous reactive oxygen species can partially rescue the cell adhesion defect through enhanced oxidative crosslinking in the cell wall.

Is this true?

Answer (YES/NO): NO